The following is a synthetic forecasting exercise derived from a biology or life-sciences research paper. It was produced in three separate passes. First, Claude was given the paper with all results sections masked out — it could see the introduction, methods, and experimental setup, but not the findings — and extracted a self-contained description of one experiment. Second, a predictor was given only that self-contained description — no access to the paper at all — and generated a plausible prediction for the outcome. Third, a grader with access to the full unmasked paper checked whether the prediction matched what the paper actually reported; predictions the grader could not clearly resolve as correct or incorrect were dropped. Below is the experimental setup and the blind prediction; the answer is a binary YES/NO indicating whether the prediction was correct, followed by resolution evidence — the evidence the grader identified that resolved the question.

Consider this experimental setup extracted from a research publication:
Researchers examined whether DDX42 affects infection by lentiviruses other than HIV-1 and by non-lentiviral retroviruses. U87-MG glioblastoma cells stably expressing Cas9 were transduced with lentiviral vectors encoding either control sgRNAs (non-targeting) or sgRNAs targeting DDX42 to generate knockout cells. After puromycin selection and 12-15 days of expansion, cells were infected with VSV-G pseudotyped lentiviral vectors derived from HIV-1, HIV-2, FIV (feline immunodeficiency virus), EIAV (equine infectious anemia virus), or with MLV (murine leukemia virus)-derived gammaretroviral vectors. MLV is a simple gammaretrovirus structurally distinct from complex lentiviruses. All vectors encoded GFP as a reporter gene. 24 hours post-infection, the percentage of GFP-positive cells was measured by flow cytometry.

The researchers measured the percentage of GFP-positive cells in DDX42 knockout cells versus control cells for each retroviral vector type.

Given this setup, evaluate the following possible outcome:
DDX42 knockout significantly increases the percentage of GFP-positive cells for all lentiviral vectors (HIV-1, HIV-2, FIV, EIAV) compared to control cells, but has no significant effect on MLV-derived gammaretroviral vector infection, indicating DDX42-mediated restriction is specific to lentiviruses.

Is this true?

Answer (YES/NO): NO